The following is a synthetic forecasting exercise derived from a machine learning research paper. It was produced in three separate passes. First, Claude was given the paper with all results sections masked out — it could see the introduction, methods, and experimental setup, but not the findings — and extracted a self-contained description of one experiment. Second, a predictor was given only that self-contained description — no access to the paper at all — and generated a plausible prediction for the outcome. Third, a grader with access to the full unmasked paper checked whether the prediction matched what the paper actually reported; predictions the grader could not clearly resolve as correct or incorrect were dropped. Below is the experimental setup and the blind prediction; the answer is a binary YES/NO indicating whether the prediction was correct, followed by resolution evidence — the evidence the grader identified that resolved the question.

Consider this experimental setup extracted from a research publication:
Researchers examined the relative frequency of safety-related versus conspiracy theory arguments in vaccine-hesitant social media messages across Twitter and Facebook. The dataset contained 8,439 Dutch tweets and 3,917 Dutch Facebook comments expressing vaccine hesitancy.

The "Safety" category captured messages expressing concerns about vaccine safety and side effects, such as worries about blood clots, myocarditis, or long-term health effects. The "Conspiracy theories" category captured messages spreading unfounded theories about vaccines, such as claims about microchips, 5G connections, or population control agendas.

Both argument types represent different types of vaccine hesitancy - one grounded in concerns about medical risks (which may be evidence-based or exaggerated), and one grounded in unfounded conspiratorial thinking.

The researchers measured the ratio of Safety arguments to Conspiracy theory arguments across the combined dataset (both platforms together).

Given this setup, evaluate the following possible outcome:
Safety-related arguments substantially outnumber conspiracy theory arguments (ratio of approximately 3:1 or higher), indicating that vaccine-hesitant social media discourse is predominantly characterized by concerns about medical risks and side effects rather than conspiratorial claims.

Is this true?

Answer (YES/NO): YES